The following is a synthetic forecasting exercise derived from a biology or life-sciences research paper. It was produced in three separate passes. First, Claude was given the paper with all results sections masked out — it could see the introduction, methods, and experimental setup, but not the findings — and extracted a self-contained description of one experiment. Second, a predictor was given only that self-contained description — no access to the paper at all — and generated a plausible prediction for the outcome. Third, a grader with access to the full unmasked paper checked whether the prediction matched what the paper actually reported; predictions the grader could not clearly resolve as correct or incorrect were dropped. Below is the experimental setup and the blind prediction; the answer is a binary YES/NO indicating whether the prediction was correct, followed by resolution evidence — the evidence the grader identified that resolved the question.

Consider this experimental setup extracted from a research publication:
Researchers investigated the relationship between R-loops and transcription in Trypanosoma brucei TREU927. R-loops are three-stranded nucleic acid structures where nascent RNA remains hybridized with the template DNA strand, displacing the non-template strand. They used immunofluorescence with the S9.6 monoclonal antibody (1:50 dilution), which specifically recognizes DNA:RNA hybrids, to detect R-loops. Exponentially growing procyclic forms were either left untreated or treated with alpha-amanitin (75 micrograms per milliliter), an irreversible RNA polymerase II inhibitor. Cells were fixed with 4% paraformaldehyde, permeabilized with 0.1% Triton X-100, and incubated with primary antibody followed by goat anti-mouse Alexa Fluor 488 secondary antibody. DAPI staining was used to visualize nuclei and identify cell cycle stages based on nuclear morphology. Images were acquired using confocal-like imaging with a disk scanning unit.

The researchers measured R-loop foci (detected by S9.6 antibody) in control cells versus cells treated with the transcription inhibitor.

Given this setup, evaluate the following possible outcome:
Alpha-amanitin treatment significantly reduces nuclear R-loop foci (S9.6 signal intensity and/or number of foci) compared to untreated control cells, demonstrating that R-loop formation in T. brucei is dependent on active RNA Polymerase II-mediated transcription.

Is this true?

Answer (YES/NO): YES